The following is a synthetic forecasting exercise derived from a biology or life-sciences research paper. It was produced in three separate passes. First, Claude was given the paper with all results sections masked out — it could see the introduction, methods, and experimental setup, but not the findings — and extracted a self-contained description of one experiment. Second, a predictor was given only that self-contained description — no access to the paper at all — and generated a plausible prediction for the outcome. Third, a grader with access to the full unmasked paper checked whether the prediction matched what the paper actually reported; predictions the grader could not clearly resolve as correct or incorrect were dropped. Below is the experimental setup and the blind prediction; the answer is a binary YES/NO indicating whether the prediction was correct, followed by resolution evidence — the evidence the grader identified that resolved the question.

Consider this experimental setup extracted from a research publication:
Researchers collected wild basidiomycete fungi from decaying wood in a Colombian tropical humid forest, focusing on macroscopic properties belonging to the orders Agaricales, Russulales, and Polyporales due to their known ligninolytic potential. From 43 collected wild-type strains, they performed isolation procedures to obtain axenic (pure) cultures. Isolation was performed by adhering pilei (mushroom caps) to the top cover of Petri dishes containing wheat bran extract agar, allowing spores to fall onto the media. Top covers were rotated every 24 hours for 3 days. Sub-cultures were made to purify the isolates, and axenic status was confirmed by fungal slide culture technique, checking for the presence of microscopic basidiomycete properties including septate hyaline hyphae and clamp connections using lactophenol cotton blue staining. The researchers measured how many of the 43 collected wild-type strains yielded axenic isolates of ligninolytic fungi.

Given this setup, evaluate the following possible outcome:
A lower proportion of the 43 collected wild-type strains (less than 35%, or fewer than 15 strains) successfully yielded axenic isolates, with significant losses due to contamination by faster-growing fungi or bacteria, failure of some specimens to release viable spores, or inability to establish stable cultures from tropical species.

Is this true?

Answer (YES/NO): YES